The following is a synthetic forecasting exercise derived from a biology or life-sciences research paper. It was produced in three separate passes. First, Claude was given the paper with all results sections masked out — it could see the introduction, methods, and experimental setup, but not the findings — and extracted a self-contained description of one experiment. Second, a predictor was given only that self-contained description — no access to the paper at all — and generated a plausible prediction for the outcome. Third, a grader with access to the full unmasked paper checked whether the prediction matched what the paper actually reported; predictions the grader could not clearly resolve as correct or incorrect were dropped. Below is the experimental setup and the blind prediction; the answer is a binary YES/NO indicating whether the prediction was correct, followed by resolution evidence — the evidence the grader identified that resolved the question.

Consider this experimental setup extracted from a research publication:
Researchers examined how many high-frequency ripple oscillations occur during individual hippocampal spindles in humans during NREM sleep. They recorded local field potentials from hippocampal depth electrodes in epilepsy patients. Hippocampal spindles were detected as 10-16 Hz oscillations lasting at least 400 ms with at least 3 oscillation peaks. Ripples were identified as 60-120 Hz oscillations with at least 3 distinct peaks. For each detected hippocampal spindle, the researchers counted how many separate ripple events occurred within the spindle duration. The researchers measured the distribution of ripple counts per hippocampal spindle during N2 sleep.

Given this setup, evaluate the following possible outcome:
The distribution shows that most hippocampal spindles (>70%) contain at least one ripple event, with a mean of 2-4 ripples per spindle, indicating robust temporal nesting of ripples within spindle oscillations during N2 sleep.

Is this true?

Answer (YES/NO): NO